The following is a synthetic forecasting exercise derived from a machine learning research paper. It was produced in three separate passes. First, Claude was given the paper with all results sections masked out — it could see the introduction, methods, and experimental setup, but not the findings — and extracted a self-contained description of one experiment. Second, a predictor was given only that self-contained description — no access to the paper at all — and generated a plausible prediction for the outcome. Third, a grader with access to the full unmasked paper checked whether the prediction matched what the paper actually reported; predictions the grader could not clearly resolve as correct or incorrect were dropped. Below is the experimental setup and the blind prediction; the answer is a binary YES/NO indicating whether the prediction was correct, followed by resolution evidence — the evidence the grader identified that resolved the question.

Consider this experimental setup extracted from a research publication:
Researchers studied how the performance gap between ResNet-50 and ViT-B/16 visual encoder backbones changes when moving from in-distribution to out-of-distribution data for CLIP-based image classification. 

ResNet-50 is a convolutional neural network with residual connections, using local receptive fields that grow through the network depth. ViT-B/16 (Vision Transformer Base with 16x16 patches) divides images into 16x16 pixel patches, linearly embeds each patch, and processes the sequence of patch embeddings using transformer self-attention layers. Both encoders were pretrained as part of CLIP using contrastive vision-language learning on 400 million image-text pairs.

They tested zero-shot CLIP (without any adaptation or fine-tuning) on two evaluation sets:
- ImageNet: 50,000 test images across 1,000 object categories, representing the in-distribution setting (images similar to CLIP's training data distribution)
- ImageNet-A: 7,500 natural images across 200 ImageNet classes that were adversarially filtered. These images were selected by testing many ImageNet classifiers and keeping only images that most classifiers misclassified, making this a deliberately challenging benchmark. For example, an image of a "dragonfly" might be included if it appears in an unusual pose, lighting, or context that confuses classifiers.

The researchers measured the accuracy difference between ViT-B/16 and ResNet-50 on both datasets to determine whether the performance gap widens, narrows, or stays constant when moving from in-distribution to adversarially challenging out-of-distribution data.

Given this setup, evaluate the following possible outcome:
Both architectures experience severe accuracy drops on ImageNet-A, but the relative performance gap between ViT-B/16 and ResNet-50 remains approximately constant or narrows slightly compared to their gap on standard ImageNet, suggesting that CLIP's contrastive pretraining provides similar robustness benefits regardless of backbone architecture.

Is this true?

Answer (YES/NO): NO